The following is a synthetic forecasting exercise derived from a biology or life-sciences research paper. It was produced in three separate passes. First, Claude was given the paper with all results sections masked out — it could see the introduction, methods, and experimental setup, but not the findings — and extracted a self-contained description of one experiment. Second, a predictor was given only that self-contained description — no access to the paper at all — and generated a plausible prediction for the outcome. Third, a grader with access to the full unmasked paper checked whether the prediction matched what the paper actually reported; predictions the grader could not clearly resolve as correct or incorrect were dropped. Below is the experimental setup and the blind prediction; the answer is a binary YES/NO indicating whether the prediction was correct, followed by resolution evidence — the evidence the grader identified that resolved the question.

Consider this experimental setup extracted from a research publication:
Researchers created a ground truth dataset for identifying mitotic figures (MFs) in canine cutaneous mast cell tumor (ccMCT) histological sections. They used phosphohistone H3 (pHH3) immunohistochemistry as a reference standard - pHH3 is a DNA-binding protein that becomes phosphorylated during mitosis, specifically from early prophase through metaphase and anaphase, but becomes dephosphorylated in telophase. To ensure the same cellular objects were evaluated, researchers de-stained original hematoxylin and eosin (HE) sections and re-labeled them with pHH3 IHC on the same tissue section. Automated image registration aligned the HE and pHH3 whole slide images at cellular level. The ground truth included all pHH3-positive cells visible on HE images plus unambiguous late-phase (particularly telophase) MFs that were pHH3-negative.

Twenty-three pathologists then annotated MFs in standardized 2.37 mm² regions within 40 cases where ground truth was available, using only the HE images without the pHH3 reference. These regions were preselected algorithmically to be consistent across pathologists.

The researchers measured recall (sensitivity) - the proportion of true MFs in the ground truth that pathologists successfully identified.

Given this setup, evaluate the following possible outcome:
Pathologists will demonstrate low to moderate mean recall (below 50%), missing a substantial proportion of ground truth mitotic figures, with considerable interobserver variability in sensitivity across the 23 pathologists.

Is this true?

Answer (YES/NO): NO